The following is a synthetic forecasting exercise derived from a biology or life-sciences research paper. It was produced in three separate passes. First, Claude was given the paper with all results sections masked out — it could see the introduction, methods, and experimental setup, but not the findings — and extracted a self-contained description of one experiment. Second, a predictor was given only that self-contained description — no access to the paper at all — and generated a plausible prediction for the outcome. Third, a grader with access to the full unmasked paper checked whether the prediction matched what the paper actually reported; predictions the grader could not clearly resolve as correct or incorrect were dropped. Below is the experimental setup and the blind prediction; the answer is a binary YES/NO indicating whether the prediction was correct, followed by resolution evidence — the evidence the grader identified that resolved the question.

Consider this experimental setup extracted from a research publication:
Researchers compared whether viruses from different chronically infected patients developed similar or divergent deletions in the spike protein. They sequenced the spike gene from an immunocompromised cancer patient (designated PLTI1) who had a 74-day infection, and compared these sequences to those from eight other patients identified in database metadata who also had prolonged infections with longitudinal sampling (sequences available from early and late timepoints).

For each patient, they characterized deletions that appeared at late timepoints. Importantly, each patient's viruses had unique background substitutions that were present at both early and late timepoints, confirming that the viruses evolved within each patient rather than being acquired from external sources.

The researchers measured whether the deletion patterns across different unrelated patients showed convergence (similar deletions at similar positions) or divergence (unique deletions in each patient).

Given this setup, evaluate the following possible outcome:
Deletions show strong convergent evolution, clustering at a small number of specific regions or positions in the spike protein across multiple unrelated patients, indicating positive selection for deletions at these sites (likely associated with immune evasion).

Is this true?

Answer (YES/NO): YES